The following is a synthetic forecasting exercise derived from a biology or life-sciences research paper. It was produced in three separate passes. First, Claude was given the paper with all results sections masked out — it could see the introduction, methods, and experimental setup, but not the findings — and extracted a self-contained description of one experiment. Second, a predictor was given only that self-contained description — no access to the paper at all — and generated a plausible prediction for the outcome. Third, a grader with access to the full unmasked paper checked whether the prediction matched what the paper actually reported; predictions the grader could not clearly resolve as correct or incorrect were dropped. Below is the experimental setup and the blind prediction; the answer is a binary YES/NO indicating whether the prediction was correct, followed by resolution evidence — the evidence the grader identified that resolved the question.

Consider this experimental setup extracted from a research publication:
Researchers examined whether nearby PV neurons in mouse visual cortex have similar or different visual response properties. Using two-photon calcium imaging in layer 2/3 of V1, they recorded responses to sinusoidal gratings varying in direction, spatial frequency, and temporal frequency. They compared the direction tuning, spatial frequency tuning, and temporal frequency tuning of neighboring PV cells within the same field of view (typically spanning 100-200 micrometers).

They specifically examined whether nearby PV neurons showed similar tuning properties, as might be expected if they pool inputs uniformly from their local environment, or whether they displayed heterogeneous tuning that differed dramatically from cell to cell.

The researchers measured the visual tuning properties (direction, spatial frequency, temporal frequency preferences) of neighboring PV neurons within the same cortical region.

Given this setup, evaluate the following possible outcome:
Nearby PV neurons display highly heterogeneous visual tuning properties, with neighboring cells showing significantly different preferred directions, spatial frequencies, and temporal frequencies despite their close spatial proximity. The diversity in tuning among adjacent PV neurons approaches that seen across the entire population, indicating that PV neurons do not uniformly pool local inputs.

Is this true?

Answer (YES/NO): YES